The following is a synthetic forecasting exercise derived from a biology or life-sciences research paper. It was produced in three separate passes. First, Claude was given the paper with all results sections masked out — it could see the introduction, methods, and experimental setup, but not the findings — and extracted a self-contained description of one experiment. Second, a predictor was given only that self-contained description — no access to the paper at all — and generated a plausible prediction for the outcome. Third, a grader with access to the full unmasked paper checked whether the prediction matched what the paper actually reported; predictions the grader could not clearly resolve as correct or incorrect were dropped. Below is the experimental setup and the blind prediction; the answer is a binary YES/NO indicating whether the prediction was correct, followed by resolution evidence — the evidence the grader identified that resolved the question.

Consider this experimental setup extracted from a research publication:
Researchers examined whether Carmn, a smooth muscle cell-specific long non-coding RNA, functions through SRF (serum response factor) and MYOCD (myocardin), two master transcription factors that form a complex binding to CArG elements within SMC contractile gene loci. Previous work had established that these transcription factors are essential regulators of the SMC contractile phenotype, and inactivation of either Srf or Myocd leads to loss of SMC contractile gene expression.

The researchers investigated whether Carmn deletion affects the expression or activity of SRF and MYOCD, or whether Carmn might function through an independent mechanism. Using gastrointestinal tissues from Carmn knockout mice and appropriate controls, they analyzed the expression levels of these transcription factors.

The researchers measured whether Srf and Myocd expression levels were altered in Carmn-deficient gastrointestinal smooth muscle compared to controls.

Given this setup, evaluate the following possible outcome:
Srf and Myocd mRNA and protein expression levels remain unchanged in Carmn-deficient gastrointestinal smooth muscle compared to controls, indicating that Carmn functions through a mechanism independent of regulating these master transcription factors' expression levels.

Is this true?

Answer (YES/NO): YES